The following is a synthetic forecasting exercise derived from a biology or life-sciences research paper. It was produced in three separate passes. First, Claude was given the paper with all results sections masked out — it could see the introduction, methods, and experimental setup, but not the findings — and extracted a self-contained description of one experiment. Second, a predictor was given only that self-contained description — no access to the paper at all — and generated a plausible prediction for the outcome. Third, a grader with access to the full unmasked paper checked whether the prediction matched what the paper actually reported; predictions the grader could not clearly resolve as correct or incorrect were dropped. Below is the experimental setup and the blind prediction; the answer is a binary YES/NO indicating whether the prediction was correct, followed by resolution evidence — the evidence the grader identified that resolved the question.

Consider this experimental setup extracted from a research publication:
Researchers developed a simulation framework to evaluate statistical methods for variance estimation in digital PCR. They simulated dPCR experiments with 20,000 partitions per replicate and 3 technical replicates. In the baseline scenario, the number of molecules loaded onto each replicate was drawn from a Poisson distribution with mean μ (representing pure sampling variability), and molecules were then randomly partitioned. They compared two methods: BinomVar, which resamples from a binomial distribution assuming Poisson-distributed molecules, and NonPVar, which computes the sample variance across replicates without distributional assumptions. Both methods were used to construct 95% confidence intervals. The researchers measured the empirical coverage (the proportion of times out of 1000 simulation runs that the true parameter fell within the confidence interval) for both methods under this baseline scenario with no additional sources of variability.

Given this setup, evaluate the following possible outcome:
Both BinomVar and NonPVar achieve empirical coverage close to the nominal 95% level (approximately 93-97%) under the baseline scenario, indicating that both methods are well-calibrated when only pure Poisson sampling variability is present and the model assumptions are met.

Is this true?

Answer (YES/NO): YES